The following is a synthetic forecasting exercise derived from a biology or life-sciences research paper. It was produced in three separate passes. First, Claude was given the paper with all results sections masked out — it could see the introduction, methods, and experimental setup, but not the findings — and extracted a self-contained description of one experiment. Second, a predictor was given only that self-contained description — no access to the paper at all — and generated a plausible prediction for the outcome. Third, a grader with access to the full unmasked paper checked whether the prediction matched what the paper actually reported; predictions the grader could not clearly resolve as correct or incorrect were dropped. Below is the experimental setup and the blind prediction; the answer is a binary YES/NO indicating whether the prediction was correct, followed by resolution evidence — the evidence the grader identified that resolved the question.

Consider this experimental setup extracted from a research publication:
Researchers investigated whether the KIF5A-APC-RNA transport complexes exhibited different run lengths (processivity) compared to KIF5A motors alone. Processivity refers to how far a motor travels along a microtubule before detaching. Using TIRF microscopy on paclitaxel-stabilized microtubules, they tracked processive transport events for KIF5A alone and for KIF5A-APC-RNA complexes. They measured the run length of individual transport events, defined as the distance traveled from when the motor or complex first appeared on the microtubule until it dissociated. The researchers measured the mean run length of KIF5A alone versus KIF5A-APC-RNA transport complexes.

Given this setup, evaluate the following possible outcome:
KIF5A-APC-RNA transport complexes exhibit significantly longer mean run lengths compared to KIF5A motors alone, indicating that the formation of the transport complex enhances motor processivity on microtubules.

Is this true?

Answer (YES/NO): YES